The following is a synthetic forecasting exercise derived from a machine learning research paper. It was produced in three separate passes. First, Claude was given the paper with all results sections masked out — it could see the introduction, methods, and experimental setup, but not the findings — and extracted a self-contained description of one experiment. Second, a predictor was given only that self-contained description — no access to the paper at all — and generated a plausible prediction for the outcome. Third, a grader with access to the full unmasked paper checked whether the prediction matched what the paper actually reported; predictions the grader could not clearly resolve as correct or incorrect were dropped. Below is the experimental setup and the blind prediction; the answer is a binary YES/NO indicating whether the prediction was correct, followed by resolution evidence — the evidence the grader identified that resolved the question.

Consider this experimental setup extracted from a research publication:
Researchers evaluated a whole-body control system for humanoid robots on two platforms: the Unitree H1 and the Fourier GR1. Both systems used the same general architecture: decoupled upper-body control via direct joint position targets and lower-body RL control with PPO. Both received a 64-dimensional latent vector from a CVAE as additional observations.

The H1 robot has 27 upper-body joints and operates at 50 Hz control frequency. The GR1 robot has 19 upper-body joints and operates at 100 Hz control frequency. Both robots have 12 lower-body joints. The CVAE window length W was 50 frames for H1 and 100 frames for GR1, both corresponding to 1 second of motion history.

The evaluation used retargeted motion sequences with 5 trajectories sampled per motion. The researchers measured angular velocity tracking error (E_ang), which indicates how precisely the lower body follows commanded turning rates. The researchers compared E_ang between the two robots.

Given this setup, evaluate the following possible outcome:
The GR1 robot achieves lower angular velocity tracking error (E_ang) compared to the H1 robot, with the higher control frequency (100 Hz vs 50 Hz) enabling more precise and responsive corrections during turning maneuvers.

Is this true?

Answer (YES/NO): NO